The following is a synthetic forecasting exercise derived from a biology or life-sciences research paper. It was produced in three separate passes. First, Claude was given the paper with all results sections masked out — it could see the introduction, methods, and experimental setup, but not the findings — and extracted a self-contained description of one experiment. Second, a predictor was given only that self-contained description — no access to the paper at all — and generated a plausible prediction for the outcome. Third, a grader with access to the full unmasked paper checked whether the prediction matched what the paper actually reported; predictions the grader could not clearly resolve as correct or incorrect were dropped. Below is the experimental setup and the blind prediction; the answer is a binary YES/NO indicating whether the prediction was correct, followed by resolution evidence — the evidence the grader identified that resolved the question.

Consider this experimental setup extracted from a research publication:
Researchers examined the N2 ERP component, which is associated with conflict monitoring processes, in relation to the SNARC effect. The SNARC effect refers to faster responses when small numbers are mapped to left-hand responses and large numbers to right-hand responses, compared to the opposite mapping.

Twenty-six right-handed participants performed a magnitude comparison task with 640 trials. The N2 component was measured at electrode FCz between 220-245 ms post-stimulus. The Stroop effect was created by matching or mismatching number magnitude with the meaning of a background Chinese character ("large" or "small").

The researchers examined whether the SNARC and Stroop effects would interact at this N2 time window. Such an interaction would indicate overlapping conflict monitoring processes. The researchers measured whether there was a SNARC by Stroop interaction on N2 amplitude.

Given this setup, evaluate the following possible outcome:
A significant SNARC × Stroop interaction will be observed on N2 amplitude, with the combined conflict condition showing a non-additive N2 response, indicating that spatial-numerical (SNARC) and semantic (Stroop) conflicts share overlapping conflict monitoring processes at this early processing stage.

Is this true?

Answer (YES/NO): NO